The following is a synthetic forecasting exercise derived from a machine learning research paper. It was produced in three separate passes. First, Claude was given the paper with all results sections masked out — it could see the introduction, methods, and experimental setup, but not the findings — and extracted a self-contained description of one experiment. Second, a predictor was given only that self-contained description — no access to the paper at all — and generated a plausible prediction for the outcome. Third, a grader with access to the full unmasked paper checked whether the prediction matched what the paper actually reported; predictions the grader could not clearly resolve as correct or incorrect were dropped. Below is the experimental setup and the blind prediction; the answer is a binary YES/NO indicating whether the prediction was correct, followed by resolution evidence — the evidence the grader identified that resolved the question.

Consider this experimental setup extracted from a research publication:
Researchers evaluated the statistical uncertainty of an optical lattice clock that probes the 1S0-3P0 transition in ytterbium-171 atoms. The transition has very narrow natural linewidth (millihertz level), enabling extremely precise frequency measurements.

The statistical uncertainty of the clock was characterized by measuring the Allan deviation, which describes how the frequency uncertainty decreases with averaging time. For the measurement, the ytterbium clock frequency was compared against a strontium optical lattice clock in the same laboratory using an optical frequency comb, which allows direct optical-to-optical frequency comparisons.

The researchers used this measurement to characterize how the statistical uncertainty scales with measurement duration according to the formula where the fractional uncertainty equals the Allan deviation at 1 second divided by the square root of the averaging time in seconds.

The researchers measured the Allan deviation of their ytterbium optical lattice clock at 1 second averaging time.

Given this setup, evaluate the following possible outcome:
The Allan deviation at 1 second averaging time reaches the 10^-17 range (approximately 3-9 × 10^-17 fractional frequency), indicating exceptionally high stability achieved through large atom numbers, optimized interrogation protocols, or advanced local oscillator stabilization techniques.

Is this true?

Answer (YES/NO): NO